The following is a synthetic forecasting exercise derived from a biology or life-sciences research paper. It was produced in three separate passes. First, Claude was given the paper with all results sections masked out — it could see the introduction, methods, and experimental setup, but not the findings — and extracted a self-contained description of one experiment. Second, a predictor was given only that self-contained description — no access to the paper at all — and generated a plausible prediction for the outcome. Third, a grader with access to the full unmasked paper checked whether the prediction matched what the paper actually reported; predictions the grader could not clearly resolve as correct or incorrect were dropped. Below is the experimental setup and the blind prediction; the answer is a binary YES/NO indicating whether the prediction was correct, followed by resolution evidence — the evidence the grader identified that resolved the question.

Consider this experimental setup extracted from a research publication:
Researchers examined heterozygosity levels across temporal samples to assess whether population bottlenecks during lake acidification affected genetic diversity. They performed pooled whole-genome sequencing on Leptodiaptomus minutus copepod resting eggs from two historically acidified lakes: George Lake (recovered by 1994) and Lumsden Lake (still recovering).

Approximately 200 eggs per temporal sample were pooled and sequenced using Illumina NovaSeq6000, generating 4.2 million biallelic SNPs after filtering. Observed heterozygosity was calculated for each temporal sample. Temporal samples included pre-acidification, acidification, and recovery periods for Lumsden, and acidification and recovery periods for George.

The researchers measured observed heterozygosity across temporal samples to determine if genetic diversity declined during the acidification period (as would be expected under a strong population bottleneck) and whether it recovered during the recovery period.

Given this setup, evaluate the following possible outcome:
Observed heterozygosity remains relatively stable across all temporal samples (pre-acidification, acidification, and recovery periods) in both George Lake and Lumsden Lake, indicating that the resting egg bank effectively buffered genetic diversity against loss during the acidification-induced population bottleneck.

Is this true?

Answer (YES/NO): NO